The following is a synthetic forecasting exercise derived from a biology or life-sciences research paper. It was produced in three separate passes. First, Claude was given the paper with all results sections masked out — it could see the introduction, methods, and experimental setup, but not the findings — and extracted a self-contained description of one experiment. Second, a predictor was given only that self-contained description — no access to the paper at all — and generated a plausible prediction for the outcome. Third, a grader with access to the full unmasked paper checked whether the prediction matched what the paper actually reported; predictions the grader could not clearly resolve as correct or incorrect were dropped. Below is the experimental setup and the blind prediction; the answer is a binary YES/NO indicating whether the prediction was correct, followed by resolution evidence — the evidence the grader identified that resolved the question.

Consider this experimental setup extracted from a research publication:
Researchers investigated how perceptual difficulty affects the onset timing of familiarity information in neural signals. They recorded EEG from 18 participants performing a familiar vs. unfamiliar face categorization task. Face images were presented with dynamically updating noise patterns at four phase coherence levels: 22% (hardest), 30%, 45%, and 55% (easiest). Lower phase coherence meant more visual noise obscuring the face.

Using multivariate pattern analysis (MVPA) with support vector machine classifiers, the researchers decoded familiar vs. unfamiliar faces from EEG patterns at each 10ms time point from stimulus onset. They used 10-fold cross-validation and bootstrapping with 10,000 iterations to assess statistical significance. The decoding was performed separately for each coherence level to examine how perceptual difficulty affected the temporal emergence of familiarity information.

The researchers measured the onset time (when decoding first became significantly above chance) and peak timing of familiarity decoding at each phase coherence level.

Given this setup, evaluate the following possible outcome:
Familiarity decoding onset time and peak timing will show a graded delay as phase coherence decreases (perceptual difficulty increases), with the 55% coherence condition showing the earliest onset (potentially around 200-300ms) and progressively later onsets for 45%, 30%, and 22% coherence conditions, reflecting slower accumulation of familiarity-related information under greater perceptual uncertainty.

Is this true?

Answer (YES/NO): NO